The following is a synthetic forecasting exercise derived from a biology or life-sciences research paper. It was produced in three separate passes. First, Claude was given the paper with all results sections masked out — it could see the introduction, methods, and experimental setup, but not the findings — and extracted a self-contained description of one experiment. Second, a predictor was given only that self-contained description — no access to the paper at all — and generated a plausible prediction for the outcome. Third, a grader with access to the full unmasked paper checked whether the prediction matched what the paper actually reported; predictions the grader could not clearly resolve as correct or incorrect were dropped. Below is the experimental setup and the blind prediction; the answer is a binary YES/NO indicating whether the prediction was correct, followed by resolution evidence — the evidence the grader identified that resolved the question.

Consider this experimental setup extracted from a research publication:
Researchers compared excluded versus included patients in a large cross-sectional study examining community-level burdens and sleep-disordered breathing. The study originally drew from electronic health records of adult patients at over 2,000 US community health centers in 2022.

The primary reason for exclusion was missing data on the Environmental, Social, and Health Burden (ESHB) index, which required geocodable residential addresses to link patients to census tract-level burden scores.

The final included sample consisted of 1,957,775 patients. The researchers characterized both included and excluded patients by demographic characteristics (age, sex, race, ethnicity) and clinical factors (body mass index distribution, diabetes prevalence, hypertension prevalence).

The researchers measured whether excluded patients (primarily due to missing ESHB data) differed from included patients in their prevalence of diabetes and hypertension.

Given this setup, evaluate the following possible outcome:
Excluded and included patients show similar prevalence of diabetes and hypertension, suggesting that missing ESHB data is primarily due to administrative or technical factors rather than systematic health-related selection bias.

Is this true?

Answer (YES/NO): NO